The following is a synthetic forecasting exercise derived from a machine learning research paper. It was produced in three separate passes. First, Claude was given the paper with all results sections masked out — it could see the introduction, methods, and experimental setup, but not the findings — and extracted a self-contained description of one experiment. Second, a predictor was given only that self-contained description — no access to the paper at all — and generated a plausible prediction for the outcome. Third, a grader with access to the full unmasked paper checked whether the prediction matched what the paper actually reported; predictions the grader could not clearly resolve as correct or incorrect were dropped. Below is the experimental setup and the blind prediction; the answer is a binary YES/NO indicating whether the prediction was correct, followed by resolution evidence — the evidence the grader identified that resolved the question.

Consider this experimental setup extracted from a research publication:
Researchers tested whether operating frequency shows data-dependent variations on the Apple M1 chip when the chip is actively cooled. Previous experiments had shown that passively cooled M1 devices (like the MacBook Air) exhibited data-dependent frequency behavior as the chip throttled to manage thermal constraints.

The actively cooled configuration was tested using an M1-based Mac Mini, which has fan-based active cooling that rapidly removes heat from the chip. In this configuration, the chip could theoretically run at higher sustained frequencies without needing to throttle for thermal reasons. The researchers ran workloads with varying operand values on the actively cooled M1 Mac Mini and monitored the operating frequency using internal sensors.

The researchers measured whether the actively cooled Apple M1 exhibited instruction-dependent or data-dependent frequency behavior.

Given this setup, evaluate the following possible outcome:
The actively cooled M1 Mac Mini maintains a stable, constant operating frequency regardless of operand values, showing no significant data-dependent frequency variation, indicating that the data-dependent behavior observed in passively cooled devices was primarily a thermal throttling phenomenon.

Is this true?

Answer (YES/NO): YES